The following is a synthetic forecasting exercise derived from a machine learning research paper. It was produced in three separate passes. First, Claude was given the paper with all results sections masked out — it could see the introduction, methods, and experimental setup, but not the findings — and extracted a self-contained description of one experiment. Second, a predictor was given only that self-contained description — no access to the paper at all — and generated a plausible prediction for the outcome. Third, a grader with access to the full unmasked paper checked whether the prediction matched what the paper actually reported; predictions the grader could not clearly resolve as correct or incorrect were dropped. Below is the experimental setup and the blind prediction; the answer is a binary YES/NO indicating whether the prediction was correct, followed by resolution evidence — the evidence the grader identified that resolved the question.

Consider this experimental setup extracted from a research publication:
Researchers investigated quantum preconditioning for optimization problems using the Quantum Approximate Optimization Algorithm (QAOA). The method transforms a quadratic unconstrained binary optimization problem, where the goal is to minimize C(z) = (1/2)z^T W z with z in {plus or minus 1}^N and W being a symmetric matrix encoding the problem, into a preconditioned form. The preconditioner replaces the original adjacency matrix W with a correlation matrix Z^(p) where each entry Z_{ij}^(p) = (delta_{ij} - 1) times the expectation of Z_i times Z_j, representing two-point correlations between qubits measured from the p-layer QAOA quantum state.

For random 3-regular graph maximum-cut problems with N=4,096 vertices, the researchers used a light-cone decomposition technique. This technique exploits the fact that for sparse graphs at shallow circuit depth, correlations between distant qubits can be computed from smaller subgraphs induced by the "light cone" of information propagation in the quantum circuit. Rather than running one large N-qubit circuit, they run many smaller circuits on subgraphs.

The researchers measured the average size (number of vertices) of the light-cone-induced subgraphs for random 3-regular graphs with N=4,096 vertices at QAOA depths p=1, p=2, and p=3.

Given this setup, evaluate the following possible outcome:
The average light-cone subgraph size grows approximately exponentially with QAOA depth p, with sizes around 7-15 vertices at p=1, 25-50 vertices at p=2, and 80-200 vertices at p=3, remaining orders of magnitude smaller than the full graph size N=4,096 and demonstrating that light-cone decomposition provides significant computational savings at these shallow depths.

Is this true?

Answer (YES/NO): NO